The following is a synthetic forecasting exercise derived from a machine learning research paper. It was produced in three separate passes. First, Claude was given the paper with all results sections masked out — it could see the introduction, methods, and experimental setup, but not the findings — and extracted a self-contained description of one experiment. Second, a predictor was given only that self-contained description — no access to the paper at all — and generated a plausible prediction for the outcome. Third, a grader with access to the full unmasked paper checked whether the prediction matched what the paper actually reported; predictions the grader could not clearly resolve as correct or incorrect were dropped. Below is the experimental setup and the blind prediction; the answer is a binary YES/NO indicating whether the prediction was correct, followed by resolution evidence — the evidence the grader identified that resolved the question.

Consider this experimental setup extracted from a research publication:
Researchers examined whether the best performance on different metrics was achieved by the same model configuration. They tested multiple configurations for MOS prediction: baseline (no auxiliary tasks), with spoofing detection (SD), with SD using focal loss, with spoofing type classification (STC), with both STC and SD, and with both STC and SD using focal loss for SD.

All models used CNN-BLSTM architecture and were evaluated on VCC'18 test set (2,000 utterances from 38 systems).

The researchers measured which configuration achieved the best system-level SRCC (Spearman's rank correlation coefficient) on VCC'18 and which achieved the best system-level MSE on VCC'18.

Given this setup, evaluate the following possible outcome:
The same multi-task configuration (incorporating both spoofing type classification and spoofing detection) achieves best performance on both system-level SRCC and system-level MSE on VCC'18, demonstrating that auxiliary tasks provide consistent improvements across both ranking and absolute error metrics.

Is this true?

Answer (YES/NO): NO